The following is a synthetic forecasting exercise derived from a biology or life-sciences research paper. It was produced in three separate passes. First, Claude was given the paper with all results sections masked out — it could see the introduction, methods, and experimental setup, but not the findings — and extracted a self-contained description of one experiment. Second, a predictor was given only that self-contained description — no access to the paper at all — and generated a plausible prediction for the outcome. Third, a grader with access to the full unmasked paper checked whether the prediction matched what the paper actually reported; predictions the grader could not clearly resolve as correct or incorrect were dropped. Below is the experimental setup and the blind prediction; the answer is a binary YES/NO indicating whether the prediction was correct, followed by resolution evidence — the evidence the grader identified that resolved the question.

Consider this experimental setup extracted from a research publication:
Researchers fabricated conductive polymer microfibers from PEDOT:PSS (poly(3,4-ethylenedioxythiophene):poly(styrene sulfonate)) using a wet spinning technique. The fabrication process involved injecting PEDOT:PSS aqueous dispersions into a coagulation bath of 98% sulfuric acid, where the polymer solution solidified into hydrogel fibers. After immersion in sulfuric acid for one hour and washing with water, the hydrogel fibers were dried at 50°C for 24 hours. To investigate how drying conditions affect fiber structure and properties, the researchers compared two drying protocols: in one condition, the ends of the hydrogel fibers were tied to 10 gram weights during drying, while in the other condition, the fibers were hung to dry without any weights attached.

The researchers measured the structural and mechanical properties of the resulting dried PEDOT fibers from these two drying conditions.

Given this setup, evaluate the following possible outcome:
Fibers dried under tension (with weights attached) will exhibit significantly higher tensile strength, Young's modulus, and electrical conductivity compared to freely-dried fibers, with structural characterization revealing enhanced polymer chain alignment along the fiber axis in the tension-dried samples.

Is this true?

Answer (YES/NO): YES